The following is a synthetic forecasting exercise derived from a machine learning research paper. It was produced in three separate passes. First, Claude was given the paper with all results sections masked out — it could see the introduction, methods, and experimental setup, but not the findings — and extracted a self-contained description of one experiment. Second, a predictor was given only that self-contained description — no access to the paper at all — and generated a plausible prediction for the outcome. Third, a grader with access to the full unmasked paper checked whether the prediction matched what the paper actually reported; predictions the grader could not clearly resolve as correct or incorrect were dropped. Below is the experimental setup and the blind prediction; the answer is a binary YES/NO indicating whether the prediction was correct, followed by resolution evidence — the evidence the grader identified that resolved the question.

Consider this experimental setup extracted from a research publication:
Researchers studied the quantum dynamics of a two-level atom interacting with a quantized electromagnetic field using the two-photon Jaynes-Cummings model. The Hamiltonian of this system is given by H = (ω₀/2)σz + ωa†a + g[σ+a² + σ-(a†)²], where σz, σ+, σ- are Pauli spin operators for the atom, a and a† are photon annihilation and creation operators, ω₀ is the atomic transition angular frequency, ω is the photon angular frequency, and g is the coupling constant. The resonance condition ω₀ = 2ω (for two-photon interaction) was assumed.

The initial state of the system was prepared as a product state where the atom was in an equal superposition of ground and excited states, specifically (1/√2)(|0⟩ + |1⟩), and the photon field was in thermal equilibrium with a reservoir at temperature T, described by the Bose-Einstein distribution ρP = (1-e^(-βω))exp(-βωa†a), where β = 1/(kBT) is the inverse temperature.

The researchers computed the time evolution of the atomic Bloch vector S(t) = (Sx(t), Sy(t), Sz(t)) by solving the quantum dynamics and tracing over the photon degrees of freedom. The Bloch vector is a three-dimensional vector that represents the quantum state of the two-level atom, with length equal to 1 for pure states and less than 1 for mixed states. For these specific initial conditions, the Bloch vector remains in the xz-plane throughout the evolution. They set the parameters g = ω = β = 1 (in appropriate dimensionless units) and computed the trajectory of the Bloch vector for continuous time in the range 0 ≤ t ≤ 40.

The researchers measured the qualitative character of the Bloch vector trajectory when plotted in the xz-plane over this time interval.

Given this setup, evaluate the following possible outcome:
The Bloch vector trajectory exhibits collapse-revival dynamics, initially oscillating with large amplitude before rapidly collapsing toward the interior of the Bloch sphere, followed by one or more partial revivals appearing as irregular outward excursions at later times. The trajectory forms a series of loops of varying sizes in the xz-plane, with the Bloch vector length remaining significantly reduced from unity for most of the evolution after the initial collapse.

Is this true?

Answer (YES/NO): NO